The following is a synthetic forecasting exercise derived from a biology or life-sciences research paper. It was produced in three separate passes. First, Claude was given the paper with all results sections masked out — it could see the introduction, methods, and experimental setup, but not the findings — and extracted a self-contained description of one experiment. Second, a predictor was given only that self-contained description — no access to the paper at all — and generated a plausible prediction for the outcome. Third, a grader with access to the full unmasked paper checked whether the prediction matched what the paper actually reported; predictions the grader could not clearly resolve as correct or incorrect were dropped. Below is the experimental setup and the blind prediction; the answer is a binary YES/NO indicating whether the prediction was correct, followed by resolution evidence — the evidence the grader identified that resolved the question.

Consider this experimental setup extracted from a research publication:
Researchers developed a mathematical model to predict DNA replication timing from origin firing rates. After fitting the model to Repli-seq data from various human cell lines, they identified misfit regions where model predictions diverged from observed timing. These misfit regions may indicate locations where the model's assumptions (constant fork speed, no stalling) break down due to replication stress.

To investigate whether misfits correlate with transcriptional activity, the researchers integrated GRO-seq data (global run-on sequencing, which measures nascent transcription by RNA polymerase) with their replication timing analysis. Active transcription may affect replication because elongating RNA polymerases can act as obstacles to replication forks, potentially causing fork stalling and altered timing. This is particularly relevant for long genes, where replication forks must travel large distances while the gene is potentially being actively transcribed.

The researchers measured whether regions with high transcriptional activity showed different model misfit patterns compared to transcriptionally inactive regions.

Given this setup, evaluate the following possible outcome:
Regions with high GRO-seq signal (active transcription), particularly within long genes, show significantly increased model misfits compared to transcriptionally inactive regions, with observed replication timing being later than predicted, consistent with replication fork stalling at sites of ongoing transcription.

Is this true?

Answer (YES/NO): NO